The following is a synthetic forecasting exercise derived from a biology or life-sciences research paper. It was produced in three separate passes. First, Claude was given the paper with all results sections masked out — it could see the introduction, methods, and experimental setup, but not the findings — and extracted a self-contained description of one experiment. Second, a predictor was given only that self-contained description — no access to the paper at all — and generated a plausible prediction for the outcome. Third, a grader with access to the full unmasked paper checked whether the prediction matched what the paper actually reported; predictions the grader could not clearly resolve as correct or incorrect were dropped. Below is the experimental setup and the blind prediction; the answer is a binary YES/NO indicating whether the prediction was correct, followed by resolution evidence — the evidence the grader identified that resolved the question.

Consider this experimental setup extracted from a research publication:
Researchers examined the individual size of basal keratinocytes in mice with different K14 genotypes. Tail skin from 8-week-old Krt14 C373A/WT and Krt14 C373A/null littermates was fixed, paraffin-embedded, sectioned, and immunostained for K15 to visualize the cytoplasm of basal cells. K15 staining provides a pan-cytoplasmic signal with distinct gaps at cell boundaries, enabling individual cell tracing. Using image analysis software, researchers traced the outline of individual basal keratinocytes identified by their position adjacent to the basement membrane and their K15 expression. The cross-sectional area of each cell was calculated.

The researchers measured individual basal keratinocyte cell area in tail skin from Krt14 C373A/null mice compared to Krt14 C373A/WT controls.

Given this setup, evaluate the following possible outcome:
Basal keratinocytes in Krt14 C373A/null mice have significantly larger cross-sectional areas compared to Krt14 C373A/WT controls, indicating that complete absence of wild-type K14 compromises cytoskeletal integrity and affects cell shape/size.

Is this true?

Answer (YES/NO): NO